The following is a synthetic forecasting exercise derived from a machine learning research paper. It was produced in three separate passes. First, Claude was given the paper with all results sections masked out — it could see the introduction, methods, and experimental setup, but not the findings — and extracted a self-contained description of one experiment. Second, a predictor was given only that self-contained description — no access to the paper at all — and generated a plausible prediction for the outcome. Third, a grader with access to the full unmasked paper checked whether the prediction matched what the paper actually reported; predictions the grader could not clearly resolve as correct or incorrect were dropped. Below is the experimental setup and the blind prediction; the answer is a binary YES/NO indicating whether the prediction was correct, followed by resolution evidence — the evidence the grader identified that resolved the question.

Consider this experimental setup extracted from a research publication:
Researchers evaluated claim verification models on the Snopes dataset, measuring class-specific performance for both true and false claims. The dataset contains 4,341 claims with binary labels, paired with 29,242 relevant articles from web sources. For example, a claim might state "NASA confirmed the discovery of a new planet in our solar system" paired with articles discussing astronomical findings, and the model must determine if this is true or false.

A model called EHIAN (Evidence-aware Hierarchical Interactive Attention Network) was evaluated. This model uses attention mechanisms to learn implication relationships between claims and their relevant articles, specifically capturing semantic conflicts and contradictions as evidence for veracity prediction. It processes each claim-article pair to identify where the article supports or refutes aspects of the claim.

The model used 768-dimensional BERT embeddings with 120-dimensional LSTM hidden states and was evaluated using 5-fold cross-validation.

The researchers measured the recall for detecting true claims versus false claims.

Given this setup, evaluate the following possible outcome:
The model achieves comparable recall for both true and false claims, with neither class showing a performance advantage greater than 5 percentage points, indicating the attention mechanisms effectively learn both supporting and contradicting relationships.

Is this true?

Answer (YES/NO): NO